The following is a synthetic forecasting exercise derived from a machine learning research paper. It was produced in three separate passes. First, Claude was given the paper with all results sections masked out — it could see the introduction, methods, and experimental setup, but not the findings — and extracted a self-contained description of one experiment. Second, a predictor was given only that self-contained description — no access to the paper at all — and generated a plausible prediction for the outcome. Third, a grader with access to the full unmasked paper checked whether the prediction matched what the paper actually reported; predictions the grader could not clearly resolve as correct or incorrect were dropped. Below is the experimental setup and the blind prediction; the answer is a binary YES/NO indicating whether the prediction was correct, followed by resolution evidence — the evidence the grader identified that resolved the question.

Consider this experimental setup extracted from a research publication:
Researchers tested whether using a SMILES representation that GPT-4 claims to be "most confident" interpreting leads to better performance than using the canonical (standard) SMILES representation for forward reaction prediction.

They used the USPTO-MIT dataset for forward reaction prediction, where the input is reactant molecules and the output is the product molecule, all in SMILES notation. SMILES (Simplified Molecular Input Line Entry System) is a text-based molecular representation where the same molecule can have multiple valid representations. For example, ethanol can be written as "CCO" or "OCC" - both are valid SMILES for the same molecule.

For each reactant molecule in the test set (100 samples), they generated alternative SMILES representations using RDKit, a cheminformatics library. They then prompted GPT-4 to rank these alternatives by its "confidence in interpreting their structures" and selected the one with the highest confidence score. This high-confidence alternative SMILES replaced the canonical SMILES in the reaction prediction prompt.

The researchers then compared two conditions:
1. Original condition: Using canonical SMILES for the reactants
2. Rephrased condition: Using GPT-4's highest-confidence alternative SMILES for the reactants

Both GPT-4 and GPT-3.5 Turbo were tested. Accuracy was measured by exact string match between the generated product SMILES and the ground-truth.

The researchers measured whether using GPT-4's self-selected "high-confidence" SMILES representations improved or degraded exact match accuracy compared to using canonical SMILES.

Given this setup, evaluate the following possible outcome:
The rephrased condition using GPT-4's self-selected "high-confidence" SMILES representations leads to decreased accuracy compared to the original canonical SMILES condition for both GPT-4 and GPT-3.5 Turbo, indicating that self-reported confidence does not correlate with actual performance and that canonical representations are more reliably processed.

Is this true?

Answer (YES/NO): YES